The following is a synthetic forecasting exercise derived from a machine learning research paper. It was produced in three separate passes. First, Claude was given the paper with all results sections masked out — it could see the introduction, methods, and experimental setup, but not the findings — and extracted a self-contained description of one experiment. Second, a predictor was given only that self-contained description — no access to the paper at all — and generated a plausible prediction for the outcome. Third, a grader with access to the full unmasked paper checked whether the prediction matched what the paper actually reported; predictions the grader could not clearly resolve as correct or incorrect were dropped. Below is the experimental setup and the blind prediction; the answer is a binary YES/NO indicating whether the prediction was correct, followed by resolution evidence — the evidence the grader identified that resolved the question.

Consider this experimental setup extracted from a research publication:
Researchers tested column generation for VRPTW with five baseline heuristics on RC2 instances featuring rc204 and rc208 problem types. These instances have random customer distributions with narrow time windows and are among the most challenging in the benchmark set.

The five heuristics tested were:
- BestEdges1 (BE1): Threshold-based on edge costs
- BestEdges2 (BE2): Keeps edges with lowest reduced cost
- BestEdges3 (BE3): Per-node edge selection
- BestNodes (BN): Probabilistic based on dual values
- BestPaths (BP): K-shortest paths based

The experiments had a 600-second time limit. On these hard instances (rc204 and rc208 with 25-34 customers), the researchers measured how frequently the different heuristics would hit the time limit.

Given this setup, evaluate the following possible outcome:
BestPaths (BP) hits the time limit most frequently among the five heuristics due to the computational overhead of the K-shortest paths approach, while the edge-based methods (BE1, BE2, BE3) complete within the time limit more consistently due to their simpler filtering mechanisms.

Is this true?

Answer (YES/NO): NO